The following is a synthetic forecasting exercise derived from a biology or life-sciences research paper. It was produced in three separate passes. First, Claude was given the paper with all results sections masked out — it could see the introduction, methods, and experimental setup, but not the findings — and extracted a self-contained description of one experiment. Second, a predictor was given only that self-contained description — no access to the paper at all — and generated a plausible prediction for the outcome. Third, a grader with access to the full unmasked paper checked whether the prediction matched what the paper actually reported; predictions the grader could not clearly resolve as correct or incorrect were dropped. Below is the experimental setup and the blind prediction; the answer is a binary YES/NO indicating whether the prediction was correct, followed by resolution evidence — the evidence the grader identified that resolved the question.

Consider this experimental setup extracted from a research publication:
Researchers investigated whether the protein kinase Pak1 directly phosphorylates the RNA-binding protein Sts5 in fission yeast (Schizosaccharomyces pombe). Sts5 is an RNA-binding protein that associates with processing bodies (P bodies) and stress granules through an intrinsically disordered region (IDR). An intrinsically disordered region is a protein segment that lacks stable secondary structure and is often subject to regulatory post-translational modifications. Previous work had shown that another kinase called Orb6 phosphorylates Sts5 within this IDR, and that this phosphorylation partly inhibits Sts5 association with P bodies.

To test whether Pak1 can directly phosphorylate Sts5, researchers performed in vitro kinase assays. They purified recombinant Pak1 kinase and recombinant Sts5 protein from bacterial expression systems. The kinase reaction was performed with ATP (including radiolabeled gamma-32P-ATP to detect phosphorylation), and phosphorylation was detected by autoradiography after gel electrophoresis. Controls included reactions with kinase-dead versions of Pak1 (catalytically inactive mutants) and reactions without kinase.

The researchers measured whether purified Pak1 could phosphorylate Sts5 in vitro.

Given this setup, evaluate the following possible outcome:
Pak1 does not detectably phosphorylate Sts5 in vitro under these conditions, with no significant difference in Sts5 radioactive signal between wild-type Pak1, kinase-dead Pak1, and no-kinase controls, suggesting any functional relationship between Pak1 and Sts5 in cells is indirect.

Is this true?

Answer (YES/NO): NO